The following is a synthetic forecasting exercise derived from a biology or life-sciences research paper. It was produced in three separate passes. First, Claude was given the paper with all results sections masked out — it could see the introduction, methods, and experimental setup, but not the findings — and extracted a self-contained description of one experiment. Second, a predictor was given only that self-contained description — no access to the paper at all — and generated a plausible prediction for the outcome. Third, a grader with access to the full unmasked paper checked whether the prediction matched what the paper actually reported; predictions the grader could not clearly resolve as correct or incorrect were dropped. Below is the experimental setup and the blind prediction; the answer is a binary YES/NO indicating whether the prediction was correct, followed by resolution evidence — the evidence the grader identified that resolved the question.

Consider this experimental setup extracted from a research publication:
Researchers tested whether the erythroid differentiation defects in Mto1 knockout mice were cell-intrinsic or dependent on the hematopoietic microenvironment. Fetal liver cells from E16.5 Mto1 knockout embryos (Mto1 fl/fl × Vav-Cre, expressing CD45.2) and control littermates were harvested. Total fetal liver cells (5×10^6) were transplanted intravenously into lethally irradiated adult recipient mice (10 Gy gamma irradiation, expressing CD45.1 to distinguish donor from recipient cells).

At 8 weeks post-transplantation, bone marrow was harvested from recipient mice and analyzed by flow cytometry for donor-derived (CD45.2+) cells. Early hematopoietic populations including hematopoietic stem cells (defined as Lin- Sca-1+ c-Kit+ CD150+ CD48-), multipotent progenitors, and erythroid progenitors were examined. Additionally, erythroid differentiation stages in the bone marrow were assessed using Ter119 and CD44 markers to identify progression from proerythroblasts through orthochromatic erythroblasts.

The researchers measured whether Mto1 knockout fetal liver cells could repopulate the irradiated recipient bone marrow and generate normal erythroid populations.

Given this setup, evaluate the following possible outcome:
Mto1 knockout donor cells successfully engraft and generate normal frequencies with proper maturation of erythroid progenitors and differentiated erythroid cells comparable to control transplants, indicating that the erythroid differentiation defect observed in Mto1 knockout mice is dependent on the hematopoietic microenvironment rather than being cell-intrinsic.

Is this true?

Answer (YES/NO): NO